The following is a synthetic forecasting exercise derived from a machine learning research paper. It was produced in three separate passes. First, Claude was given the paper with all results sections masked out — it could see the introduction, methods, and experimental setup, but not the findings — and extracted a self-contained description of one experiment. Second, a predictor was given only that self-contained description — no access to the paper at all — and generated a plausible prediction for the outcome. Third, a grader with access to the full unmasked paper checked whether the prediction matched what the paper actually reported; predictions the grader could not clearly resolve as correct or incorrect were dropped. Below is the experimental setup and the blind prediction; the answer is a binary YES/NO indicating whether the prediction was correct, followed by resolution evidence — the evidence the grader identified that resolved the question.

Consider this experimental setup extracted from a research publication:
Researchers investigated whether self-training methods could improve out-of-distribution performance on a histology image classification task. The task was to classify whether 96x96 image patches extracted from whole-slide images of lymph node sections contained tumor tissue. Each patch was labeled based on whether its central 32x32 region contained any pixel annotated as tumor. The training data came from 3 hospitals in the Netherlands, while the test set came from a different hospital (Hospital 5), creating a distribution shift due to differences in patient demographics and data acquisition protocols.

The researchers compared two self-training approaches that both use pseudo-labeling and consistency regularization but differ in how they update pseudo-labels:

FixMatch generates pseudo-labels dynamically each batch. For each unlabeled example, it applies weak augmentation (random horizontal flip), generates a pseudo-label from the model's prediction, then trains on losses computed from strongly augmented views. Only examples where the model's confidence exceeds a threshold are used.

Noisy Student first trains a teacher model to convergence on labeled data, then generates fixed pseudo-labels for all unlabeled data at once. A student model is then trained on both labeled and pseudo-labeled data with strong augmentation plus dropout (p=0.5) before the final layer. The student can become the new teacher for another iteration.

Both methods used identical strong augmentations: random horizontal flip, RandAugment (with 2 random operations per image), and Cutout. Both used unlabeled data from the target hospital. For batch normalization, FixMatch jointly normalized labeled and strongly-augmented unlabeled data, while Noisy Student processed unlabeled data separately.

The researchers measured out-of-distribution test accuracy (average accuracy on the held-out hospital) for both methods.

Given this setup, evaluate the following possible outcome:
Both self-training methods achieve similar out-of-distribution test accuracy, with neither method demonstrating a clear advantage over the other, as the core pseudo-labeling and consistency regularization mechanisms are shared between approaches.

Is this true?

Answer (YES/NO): NO